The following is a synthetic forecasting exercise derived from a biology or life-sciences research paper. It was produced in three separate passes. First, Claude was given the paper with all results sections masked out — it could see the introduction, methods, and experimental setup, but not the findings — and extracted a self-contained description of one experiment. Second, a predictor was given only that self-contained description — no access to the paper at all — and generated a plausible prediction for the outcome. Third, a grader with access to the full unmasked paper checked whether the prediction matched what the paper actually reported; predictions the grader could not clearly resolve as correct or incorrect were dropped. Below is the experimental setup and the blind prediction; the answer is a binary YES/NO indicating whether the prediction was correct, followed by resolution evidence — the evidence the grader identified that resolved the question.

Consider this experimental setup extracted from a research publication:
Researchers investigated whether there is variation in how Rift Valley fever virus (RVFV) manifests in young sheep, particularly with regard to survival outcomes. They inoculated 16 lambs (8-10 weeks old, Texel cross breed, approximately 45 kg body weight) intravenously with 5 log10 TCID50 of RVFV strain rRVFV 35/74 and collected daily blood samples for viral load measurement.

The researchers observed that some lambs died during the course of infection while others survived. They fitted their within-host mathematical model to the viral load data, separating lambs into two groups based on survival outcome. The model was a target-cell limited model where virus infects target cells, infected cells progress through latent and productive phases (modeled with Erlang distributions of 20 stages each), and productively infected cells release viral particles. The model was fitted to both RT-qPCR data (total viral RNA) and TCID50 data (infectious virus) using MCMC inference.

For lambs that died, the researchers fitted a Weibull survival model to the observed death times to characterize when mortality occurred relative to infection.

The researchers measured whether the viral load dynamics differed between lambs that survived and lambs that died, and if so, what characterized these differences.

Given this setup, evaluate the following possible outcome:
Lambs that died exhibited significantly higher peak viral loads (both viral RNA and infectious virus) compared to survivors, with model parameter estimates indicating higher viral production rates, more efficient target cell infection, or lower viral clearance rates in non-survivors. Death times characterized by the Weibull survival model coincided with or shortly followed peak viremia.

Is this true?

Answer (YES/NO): YES